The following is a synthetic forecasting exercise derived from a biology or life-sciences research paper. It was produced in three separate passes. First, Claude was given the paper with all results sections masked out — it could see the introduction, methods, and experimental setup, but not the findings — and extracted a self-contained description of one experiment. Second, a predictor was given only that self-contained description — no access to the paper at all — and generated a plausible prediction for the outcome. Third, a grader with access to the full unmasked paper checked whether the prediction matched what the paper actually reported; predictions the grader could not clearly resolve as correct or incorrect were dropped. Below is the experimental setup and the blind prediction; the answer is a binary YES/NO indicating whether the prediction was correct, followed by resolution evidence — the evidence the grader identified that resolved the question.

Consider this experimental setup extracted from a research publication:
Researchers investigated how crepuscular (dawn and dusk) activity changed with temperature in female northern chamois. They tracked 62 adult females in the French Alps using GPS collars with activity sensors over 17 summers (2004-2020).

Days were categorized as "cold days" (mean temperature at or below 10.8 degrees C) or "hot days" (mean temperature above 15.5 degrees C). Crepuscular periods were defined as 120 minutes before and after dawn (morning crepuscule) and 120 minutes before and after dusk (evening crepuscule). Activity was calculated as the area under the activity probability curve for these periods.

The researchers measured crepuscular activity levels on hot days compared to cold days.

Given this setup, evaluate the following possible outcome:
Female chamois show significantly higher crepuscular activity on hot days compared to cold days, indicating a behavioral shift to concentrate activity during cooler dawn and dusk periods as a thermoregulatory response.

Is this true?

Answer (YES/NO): YES